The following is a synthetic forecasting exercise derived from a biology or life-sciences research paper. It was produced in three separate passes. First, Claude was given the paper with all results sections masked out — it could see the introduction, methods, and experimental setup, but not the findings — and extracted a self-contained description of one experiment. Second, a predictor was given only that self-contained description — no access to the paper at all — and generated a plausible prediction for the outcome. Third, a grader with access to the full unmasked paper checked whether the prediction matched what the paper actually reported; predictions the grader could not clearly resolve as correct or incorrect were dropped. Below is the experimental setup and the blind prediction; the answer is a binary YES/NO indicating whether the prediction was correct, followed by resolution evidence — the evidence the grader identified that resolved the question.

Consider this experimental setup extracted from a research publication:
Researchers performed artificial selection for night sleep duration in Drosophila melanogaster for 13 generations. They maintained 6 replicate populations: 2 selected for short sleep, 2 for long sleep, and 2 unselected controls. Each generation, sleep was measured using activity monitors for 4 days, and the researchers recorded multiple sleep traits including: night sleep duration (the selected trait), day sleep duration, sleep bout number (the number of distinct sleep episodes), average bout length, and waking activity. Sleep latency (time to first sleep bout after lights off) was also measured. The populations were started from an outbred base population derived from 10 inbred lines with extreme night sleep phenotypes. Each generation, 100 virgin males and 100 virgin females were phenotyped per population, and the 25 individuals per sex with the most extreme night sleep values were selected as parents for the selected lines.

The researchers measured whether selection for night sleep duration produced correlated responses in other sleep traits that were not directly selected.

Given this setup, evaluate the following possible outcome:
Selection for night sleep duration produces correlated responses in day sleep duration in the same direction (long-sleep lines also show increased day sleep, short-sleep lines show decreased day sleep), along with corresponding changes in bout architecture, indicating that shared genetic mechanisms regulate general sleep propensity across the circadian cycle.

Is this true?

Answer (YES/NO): NO